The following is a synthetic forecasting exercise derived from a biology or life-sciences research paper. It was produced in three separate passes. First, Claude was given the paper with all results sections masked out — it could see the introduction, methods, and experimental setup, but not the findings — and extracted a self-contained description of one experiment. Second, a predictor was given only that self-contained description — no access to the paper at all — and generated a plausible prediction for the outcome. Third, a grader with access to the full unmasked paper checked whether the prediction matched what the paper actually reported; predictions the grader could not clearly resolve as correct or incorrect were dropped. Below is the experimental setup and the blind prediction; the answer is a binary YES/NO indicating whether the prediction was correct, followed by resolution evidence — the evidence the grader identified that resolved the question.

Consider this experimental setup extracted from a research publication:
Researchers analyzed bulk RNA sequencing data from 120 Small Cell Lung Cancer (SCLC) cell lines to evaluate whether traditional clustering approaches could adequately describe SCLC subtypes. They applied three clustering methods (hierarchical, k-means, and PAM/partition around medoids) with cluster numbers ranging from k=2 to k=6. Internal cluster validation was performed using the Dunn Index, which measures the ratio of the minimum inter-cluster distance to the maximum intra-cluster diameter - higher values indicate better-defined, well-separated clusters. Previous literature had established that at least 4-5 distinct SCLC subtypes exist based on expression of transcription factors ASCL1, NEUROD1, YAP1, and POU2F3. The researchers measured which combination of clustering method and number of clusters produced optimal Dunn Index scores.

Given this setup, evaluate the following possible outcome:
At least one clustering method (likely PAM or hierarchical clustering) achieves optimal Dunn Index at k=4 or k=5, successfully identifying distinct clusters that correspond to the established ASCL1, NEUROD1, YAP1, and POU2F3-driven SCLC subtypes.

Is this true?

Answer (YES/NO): NO